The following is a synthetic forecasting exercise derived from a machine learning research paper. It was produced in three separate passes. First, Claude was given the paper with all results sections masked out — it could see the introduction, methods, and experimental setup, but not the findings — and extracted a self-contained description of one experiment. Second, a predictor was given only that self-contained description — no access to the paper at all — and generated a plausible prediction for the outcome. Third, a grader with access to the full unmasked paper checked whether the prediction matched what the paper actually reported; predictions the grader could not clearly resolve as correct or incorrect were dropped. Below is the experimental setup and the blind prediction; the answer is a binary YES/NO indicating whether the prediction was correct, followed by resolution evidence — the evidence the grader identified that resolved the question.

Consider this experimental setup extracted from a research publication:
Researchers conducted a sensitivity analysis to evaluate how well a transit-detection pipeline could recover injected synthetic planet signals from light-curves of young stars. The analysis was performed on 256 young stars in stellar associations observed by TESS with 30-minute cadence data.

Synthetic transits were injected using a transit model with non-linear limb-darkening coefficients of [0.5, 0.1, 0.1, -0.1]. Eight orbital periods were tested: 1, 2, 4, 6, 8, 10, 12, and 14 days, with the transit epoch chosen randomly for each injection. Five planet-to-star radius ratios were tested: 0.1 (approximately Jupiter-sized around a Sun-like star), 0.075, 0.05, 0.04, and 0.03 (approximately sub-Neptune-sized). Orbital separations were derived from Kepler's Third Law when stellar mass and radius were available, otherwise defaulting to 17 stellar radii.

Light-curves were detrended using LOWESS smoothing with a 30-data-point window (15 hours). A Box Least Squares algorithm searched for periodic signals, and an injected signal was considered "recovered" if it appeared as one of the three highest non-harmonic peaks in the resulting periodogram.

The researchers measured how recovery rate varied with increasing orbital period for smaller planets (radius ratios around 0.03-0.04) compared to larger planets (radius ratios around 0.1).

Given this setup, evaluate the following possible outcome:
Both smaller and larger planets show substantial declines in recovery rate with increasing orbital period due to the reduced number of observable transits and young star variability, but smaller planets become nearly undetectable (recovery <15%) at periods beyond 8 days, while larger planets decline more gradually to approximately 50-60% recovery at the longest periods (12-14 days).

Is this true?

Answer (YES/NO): NO